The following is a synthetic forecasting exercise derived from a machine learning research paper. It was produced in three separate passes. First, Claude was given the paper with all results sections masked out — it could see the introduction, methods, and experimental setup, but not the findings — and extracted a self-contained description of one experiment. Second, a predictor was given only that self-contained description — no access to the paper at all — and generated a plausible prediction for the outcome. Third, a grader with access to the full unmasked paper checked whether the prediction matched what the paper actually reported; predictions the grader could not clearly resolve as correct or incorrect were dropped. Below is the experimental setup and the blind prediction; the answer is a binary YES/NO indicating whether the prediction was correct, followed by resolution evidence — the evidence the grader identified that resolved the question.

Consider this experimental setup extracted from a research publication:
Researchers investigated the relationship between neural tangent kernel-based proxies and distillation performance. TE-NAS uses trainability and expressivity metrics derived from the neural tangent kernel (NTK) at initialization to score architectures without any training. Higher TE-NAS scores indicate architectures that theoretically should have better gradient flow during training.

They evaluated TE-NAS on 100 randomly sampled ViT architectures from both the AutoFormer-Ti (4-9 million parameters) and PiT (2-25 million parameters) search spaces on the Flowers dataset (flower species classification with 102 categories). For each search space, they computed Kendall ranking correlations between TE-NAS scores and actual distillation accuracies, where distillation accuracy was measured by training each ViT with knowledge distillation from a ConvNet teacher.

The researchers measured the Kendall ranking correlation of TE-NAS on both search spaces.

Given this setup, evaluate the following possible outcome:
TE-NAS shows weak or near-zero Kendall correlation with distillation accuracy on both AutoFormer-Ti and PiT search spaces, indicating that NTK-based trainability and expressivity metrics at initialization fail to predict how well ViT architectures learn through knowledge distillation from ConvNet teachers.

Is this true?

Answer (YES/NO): NO